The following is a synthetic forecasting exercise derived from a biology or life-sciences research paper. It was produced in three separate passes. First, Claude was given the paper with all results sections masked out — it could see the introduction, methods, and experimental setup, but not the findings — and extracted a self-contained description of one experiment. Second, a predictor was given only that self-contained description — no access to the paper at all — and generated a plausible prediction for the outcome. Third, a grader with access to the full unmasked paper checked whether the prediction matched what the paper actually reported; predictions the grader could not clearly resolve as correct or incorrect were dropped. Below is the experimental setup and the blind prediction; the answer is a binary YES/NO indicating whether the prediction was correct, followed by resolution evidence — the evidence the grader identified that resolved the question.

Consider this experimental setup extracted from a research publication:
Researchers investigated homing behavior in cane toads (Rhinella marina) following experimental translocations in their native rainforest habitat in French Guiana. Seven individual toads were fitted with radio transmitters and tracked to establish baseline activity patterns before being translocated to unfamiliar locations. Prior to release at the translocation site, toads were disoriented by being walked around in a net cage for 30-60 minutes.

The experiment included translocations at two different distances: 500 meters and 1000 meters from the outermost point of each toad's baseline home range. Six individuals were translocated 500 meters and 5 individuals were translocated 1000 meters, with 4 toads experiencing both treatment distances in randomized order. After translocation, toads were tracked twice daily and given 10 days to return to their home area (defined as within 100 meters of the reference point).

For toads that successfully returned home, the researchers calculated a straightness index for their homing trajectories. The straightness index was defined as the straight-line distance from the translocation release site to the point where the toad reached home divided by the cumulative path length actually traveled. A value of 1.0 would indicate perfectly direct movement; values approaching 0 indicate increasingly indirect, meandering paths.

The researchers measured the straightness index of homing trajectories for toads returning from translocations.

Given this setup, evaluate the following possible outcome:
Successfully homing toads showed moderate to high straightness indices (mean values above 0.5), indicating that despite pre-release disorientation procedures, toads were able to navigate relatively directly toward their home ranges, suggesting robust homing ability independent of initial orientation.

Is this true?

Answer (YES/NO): YES